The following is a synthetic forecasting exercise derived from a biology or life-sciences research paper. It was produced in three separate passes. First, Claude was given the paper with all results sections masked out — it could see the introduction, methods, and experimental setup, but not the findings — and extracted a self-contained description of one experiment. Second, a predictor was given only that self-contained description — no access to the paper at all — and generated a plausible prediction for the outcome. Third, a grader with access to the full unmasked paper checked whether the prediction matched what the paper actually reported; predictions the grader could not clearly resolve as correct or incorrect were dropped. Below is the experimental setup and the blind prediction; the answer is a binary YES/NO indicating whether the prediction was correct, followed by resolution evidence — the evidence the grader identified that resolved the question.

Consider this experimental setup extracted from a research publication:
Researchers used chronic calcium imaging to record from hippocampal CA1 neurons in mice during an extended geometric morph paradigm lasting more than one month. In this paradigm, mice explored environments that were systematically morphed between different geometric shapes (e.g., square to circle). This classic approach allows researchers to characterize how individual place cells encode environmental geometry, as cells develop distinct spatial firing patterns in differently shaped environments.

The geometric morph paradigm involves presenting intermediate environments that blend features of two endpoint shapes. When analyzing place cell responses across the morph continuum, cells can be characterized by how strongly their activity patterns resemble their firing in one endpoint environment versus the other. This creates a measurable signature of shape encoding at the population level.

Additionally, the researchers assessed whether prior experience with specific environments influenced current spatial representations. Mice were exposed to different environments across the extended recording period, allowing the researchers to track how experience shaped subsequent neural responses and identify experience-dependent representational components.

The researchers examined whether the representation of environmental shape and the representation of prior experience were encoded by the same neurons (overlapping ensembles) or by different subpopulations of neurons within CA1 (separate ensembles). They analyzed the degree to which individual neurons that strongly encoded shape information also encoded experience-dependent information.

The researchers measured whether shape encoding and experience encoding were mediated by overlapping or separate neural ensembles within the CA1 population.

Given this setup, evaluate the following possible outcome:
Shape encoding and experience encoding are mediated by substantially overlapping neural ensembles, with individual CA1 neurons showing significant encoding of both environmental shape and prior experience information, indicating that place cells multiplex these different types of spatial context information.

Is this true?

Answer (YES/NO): NO